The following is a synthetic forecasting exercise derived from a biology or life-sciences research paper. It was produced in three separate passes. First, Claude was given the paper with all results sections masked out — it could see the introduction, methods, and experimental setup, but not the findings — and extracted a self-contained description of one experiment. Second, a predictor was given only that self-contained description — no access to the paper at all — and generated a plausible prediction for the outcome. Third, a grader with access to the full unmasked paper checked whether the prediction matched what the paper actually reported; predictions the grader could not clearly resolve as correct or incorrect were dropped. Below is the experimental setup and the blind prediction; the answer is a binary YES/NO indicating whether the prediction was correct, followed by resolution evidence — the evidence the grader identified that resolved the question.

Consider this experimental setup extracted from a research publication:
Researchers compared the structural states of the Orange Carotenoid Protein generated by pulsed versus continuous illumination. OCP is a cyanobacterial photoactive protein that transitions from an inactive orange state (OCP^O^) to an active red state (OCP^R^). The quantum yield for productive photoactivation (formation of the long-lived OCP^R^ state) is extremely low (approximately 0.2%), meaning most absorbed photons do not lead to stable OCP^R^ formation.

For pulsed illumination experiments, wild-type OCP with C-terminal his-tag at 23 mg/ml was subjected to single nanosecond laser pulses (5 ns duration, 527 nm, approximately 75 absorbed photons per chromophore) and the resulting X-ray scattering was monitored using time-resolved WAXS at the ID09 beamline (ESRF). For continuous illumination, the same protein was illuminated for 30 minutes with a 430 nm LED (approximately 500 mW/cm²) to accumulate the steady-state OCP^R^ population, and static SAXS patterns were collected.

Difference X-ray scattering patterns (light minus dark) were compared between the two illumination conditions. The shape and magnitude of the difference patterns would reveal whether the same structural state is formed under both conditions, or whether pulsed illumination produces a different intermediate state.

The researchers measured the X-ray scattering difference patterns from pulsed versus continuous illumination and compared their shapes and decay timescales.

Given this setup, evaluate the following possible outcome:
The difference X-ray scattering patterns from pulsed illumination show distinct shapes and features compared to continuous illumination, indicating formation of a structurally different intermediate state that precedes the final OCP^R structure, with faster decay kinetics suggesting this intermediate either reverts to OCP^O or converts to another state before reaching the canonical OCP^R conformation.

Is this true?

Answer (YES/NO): YES